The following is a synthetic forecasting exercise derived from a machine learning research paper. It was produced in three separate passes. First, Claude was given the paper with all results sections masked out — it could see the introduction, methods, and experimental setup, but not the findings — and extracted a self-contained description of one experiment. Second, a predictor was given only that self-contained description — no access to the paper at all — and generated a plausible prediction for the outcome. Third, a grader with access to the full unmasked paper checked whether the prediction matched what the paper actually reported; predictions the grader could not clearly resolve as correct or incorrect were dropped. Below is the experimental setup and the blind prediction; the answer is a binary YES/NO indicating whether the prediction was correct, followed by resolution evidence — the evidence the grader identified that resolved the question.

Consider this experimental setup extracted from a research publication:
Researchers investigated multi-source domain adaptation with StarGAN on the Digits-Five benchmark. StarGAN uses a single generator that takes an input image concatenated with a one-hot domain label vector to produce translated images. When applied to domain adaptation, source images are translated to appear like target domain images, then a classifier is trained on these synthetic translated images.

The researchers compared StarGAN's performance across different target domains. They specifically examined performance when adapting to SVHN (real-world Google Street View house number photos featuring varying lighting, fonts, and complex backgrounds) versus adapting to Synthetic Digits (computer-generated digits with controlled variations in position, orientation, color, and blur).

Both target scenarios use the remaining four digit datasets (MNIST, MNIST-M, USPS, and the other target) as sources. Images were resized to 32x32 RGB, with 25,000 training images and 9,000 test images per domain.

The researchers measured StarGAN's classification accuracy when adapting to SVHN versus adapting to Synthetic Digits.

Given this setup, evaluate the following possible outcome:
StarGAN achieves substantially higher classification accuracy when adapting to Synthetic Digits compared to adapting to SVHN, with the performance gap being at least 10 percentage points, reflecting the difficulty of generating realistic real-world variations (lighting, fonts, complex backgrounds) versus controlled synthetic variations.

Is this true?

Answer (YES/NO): NO